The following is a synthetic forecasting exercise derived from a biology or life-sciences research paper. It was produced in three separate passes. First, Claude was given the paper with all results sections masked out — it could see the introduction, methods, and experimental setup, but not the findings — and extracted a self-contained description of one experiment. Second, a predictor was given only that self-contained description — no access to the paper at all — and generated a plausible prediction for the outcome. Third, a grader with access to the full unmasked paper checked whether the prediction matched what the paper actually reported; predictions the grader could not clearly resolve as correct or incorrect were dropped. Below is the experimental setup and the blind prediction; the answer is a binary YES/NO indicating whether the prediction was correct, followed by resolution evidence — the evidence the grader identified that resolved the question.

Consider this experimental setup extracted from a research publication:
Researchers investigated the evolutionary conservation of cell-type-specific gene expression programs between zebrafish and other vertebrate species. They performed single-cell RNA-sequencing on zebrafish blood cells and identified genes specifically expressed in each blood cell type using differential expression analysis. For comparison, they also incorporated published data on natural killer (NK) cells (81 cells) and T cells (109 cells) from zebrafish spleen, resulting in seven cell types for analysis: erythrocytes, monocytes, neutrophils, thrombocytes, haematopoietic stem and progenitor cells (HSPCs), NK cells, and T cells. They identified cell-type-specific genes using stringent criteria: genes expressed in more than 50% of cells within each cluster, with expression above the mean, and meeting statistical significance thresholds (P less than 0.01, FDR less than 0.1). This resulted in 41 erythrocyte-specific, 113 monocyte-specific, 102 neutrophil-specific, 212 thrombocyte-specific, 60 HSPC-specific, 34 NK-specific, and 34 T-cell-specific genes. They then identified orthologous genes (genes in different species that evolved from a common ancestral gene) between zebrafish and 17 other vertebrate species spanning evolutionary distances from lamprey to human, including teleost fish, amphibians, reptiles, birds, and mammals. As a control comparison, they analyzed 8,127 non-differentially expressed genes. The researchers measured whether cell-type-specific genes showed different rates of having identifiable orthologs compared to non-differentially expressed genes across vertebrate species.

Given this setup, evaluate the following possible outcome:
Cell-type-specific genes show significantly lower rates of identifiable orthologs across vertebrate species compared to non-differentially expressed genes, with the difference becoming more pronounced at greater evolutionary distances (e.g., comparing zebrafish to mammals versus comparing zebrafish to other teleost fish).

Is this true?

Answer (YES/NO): NO